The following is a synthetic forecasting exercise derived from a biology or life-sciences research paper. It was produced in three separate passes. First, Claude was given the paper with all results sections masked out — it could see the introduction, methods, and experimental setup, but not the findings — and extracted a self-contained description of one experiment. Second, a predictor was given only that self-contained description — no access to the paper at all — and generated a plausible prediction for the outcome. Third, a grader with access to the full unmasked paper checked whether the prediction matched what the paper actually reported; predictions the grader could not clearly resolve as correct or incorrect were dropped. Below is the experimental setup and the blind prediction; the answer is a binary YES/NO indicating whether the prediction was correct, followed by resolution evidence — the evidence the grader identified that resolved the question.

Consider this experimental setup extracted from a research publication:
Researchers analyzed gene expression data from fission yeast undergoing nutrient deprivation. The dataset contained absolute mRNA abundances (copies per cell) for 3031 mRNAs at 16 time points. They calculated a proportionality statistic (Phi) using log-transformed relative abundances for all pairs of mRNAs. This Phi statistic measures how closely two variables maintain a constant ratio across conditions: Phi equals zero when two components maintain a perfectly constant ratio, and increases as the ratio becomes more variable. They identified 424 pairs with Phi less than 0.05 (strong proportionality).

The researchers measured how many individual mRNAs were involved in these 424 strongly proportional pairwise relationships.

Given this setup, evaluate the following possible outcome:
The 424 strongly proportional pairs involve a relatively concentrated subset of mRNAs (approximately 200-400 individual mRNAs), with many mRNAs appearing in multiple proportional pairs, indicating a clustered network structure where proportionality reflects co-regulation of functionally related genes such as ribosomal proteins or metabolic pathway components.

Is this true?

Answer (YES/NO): NO